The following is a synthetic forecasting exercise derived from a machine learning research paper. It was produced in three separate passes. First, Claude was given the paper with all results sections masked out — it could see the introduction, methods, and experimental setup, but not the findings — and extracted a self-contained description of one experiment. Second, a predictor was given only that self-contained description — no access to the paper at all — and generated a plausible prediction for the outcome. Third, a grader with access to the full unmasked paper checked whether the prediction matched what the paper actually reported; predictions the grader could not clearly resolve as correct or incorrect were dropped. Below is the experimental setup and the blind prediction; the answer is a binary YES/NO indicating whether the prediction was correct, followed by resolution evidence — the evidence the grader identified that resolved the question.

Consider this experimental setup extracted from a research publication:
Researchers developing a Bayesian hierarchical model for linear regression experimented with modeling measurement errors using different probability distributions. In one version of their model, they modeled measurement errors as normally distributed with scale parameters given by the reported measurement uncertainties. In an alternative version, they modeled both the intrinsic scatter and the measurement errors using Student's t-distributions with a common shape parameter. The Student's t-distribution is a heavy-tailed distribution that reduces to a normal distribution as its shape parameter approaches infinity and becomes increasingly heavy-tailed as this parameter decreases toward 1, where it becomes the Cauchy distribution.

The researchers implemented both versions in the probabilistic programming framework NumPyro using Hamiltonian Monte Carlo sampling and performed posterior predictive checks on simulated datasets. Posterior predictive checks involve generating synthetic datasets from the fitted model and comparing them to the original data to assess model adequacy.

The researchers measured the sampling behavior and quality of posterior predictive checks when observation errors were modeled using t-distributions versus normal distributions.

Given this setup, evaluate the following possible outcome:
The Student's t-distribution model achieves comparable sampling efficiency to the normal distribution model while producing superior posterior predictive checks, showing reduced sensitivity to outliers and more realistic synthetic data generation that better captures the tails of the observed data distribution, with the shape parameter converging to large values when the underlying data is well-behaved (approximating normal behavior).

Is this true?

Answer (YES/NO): NO